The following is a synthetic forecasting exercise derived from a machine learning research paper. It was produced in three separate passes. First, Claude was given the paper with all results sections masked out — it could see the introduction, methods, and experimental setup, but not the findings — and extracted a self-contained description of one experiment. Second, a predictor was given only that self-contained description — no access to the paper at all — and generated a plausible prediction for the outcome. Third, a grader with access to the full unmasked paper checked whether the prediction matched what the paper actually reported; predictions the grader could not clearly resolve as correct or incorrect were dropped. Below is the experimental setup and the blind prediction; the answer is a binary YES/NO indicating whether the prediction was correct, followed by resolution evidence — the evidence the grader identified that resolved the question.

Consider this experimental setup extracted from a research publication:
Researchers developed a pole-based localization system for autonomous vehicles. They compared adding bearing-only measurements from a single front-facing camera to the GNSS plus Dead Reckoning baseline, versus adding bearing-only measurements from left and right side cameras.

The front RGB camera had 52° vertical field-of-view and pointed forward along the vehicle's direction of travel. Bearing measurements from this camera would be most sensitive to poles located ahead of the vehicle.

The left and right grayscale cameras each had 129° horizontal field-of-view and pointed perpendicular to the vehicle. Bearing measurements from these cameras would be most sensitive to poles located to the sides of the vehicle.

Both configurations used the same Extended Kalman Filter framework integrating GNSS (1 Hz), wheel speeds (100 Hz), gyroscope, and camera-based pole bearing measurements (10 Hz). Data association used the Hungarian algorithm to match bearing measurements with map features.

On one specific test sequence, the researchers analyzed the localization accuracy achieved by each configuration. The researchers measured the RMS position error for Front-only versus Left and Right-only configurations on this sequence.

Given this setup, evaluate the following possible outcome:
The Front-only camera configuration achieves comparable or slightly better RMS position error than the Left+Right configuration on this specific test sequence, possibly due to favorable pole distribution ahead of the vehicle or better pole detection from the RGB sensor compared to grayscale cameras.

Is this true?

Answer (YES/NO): YES